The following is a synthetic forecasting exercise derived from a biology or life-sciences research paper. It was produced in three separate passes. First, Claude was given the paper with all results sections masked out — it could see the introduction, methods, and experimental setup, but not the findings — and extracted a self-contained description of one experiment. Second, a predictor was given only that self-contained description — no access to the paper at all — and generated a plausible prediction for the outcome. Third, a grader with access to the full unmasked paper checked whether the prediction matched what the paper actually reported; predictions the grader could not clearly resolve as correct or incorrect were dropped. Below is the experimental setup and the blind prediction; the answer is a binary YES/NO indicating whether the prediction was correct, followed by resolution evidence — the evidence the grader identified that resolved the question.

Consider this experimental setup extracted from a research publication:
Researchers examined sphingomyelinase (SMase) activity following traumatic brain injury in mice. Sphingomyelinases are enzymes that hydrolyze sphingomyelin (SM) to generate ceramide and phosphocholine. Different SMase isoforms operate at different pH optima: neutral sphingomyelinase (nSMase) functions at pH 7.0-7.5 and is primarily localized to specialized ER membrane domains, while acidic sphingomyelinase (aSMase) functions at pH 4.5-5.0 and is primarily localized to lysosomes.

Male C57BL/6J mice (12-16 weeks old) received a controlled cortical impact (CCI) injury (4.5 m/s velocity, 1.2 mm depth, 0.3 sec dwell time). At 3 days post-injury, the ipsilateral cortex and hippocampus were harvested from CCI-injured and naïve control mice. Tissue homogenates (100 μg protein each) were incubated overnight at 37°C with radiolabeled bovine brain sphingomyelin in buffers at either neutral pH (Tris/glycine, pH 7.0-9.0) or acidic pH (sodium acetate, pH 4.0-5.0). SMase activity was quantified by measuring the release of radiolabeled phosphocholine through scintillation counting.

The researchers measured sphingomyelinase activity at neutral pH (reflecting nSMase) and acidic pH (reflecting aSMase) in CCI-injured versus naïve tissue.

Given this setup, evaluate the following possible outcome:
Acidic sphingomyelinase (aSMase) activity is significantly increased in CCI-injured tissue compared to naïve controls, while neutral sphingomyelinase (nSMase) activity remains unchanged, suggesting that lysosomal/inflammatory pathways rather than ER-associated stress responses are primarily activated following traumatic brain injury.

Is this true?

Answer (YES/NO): NO